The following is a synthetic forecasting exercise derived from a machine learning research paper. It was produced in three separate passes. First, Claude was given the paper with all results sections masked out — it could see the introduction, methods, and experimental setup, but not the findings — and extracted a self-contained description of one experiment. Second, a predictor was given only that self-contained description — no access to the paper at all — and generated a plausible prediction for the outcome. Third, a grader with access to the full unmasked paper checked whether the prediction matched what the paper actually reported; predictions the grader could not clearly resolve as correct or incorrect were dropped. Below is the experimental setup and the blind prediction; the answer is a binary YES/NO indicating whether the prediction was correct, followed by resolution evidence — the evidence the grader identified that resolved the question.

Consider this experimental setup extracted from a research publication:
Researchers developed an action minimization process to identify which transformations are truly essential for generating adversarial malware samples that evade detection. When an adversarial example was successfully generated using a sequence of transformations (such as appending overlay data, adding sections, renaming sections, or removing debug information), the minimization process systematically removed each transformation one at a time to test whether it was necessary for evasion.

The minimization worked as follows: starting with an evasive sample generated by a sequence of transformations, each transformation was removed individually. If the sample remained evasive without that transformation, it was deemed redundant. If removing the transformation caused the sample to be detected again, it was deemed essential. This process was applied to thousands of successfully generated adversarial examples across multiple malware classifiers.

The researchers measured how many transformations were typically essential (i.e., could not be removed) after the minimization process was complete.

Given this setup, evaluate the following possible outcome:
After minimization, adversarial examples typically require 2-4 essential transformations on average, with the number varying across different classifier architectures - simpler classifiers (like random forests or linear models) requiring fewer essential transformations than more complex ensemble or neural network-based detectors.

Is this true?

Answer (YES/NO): NO